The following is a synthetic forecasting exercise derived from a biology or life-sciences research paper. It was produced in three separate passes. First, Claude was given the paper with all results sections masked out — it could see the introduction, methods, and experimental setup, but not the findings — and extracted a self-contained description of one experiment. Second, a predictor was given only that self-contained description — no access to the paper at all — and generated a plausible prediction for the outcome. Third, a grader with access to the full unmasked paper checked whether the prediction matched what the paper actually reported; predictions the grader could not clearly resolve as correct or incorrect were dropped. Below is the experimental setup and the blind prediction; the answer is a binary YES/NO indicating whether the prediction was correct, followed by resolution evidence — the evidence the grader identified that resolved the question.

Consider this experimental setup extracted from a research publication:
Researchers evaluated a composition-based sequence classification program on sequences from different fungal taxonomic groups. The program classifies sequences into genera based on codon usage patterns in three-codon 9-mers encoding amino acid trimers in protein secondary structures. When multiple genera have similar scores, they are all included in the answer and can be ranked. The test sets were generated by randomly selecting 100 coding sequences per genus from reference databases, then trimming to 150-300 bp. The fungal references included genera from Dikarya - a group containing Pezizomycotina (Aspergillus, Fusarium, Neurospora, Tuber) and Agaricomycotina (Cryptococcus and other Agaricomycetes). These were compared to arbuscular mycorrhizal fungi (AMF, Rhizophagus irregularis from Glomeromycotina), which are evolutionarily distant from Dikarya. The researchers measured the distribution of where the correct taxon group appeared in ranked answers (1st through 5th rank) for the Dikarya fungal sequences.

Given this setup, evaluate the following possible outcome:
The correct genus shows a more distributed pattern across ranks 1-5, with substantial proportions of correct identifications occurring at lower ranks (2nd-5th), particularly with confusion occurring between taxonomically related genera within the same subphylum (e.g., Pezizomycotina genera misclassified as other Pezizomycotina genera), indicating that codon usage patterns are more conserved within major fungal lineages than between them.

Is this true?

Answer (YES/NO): YES